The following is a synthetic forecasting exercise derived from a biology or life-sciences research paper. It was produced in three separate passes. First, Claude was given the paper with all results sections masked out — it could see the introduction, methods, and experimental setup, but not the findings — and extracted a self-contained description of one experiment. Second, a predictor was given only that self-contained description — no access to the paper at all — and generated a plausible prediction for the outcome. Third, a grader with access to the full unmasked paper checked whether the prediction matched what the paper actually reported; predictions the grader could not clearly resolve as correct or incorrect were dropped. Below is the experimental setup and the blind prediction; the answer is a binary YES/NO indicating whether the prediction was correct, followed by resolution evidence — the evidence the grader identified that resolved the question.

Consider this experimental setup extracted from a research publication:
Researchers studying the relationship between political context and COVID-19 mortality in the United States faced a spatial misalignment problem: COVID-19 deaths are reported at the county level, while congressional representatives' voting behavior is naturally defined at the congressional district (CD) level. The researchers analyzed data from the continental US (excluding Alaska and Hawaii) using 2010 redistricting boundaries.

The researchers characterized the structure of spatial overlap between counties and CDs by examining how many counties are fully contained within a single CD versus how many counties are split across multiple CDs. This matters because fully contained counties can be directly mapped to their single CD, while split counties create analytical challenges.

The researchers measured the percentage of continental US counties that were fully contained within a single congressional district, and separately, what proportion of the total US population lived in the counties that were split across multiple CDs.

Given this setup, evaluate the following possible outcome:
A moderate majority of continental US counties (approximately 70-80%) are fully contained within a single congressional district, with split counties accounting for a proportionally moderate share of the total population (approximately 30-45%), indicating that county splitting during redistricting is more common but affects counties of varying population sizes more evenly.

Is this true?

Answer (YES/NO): NO